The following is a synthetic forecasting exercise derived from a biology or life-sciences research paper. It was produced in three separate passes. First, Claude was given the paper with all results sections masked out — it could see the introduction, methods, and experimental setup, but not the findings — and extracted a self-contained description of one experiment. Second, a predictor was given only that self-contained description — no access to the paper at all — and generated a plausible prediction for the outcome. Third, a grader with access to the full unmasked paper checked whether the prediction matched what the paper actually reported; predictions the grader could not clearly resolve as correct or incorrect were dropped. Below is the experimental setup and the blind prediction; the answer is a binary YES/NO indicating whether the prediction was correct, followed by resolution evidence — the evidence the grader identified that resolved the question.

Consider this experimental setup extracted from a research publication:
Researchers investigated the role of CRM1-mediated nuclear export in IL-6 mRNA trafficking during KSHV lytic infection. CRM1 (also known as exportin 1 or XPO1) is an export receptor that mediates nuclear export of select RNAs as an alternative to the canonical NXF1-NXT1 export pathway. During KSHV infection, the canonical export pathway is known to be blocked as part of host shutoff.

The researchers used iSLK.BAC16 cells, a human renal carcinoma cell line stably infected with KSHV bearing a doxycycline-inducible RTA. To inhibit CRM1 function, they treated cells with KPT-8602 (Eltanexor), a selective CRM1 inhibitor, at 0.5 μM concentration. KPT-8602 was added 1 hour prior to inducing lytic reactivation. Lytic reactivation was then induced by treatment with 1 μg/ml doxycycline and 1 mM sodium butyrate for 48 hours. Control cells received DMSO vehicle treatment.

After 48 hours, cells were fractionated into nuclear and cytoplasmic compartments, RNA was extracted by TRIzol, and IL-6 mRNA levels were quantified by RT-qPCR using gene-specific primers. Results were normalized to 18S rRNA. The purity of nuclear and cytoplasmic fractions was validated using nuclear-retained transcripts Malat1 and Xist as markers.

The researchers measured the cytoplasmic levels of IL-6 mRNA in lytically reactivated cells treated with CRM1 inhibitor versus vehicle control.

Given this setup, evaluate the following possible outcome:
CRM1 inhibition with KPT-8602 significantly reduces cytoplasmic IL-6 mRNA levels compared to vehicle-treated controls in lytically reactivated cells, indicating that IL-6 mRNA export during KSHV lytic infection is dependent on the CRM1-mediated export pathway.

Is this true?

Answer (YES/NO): YES